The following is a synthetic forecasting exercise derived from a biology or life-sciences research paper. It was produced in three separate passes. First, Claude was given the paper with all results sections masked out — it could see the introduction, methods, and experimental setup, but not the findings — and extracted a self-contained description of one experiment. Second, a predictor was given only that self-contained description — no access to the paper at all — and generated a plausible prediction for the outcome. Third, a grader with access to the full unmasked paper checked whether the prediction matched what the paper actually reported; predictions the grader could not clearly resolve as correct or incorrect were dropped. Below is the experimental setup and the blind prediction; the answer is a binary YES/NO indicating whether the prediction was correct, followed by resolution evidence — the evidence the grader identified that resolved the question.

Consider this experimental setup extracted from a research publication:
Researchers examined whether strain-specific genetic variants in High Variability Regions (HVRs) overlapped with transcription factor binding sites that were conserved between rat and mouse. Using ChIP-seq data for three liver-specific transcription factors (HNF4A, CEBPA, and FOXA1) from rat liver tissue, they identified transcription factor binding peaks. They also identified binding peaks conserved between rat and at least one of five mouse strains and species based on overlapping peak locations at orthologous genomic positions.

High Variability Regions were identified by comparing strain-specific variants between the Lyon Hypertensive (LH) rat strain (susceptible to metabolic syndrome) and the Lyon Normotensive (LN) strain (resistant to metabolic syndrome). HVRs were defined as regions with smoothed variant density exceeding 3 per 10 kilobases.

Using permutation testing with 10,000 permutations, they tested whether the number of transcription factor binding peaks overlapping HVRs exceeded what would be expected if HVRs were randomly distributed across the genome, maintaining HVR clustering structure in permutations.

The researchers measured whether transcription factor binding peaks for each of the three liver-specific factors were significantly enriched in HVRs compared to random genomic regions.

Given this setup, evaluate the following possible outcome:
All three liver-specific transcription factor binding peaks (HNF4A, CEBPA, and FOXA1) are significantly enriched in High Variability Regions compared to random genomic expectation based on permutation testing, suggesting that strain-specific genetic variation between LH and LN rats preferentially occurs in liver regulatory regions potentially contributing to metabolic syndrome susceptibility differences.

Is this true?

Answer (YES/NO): NO